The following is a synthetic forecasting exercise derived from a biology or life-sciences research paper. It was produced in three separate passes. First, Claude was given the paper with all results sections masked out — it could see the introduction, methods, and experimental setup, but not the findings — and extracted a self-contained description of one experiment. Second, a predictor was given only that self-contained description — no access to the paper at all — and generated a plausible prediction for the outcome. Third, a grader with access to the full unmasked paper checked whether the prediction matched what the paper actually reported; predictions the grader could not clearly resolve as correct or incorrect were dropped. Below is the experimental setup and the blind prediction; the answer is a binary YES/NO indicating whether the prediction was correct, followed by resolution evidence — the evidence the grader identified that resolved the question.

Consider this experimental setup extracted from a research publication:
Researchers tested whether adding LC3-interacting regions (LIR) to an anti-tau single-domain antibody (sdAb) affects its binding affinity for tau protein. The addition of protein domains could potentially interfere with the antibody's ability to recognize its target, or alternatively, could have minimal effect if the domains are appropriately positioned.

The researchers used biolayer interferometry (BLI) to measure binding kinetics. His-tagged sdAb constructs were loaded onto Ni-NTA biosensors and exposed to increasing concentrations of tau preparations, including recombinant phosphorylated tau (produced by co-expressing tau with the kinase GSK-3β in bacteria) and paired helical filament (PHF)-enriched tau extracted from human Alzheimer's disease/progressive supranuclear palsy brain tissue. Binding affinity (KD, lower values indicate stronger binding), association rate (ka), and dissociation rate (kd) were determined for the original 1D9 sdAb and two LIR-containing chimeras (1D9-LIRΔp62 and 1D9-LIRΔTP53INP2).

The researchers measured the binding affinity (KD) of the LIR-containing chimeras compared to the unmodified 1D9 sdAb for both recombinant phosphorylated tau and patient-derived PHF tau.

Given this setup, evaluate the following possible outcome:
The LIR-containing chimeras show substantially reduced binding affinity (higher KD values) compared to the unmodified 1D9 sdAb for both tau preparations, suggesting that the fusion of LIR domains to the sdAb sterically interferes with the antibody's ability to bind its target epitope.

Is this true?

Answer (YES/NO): NO